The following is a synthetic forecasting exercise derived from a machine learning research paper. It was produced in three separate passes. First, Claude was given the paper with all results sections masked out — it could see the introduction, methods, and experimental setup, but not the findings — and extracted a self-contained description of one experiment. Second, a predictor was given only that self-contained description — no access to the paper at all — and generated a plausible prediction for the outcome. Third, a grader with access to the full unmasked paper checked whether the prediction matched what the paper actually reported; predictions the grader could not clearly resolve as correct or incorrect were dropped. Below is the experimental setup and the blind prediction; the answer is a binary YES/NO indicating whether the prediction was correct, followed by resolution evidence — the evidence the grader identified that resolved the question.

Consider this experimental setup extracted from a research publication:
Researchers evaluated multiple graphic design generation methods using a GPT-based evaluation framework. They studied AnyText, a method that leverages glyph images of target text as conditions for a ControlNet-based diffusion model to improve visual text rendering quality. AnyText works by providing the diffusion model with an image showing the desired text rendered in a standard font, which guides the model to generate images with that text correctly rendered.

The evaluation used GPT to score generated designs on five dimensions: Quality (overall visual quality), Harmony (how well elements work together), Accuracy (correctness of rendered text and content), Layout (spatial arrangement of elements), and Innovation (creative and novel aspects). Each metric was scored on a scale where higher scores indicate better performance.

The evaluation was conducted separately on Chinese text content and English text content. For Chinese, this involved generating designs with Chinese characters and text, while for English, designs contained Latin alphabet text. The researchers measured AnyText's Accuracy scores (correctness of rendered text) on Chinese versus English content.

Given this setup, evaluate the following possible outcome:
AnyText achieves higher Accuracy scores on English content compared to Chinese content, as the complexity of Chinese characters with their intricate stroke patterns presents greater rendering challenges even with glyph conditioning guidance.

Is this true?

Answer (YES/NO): NO